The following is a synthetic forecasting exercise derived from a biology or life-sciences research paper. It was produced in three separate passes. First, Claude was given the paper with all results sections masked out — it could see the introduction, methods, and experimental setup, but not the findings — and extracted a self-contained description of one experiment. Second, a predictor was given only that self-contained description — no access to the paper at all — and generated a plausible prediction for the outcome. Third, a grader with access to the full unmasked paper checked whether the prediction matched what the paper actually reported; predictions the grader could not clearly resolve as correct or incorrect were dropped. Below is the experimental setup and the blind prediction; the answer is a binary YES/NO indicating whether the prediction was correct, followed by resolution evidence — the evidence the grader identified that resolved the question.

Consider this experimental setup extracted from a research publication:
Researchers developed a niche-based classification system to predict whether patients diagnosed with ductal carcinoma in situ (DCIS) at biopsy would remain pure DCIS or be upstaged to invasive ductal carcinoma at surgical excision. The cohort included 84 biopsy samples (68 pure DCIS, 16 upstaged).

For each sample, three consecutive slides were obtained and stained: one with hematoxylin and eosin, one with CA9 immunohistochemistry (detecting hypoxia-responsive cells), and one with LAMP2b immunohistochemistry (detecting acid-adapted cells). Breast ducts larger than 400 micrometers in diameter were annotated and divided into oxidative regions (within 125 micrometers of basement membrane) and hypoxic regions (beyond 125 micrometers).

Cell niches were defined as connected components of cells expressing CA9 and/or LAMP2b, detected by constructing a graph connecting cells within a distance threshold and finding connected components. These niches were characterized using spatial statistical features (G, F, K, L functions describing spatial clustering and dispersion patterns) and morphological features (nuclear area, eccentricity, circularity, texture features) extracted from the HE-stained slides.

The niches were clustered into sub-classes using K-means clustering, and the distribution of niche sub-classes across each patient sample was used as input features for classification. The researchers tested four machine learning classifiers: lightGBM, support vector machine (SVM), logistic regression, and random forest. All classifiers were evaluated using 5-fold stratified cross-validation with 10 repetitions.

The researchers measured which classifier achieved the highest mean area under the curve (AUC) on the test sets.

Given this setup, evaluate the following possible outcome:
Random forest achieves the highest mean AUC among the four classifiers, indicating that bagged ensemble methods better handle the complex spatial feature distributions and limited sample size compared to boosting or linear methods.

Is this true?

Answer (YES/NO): YES